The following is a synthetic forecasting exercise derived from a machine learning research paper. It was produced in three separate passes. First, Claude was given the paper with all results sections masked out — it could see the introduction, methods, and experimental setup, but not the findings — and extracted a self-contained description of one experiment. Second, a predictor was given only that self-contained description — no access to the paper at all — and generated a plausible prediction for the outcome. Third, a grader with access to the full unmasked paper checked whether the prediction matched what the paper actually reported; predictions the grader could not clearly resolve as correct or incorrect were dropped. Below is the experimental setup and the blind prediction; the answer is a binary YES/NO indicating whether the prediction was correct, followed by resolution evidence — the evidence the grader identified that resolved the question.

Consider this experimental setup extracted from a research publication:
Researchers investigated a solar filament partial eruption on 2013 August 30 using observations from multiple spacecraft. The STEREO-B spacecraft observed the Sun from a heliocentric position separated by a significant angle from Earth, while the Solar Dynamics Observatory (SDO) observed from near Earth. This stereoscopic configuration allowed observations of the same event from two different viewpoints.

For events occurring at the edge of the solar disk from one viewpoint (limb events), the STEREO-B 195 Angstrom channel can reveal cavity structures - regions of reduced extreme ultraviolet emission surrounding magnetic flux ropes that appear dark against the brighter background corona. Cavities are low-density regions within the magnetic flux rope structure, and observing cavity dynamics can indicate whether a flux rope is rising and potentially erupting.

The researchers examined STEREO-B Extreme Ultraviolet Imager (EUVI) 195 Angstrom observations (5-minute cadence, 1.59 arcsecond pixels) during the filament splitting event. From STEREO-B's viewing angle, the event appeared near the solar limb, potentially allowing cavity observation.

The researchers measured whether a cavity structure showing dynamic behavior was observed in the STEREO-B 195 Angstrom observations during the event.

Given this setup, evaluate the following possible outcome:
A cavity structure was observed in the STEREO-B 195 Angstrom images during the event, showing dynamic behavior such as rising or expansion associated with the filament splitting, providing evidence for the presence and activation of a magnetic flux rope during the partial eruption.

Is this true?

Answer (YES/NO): YES